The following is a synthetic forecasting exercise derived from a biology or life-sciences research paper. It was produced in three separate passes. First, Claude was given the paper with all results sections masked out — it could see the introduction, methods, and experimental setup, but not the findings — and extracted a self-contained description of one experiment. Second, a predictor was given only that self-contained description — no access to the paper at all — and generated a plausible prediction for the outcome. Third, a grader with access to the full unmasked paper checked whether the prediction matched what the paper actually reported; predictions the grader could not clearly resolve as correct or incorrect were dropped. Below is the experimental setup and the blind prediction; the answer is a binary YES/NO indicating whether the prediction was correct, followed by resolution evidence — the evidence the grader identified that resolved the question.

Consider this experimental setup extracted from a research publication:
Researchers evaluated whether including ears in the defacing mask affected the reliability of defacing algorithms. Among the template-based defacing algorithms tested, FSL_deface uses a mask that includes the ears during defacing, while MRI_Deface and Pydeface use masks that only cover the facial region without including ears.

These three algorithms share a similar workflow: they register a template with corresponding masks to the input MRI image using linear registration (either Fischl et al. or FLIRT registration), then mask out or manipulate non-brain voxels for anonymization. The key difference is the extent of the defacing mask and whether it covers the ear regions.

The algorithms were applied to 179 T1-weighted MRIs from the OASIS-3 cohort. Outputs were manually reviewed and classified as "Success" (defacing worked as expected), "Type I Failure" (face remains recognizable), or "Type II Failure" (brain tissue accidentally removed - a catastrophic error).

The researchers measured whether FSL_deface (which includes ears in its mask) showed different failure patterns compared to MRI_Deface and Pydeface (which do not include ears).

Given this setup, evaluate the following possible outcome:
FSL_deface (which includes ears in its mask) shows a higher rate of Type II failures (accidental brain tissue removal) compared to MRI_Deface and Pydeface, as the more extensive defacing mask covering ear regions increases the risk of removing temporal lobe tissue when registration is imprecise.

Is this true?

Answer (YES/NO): YES